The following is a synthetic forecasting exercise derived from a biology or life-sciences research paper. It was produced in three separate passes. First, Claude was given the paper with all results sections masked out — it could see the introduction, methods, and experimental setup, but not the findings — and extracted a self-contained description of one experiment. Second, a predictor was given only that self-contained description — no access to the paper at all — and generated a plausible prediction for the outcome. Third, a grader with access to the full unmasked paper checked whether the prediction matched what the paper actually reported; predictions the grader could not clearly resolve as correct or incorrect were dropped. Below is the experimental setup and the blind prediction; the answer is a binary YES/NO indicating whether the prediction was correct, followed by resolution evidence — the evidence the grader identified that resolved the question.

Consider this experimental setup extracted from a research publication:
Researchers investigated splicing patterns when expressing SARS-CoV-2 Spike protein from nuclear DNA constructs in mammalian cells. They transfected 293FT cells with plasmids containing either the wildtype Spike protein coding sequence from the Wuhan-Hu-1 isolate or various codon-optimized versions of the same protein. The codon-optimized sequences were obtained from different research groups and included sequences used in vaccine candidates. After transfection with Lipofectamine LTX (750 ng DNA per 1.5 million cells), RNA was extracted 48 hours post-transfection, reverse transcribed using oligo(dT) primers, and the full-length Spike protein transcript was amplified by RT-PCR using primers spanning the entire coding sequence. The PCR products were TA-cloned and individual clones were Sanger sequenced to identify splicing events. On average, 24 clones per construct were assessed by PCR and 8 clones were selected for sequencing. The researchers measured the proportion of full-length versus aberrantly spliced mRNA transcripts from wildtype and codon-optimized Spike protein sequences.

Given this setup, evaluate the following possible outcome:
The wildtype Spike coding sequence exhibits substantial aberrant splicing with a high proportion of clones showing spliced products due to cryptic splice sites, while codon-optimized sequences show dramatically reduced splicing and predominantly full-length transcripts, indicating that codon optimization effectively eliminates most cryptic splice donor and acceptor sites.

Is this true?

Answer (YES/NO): NO